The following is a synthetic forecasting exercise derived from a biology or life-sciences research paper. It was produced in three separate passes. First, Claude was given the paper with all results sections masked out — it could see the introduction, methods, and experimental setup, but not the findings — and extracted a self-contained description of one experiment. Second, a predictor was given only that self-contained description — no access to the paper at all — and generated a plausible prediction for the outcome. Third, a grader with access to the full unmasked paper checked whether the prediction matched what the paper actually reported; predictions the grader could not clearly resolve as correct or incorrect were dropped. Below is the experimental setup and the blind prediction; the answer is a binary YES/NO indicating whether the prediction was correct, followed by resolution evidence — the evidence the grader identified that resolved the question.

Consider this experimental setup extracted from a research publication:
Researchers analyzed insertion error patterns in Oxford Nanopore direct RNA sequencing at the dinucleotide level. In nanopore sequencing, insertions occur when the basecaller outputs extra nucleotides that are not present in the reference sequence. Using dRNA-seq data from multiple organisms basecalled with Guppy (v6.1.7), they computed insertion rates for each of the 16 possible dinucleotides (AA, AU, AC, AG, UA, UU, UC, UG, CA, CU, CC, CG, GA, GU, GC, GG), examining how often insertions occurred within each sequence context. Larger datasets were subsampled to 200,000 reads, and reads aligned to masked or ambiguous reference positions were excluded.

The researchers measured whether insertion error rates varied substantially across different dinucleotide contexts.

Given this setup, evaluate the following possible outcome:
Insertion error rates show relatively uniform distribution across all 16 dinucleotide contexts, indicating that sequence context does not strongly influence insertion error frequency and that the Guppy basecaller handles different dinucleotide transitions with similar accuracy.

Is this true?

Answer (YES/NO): YES